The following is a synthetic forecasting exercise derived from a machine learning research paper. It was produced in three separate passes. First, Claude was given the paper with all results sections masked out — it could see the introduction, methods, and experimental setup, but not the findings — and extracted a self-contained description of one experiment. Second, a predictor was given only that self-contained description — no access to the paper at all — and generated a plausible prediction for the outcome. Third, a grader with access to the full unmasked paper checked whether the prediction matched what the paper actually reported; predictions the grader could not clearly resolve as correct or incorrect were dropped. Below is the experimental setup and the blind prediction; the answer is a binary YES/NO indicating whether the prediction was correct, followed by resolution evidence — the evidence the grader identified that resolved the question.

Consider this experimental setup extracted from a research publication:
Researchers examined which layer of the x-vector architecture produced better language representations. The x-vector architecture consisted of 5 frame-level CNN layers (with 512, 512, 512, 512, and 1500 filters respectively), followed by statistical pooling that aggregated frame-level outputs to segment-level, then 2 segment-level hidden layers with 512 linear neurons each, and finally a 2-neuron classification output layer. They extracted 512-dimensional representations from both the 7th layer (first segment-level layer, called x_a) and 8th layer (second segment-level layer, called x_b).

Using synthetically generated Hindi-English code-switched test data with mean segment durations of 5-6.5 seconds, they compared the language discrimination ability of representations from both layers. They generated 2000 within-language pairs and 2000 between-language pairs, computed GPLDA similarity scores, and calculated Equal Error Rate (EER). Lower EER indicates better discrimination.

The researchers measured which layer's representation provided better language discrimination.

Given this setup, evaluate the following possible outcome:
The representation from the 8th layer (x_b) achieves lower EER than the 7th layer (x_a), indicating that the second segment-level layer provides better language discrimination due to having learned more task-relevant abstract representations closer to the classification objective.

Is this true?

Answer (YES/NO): NO